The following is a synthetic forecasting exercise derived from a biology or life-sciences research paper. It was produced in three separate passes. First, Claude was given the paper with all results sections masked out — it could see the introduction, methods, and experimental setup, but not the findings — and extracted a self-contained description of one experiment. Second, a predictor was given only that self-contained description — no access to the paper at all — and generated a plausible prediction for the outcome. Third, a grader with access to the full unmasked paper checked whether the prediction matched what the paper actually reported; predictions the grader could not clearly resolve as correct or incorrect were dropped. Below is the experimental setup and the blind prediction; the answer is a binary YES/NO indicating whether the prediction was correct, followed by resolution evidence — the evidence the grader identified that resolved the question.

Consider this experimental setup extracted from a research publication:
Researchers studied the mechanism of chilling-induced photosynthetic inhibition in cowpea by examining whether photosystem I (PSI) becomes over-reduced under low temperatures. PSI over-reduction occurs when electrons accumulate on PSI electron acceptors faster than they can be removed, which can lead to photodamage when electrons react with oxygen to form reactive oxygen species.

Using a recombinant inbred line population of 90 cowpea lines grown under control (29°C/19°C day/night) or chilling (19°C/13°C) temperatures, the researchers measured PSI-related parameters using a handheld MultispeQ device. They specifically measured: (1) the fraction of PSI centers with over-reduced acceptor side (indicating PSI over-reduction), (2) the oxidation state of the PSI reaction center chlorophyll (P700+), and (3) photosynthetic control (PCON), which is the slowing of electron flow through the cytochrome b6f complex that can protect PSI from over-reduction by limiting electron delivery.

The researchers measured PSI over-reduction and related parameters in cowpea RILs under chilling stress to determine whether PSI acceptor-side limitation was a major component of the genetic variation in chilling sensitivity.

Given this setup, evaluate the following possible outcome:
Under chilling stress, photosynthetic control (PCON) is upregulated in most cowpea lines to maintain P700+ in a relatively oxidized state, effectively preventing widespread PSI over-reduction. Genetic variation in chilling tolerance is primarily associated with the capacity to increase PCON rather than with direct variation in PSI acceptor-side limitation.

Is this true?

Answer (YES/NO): NO